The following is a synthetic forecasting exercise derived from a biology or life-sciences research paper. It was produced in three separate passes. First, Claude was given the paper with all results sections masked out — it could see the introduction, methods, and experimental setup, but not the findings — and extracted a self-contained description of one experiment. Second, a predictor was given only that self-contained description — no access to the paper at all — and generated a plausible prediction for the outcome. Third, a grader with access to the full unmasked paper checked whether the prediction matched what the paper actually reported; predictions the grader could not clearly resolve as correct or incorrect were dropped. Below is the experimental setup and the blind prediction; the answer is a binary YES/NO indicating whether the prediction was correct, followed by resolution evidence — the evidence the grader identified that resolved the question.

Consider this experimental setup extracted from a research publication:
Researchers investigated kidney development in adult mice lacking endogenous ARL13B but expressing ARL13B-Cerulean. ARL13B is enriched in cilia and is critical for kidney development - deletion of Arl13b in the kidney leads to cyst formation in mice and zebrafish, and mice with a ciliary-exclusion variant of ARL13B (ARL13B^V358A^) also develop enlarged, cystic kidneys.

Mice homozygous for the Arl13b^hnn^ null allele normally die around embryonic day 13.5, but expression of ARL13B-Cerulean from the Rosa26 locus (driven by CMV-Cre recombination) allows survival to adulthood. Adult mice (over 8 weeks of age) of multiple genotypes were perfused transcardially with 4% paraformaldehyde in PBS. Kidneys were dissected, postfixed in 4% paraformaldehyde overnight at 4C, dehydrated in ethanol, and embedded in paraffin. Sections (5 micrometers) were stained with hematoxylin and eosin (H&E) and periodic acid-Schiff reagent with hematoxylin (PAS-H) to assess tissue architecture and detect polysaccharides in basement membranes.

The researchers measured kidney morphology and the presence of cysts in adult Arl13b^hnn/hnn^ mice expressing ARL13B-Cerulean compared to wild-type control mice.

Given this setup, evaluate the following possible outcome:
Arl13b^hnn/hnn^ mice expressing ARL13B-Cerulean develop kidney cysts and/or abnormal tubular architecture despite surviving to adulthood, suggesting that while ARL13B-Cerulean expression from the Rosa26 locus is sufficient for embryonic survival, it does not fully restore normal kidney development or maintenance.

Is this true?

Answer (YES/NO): NO